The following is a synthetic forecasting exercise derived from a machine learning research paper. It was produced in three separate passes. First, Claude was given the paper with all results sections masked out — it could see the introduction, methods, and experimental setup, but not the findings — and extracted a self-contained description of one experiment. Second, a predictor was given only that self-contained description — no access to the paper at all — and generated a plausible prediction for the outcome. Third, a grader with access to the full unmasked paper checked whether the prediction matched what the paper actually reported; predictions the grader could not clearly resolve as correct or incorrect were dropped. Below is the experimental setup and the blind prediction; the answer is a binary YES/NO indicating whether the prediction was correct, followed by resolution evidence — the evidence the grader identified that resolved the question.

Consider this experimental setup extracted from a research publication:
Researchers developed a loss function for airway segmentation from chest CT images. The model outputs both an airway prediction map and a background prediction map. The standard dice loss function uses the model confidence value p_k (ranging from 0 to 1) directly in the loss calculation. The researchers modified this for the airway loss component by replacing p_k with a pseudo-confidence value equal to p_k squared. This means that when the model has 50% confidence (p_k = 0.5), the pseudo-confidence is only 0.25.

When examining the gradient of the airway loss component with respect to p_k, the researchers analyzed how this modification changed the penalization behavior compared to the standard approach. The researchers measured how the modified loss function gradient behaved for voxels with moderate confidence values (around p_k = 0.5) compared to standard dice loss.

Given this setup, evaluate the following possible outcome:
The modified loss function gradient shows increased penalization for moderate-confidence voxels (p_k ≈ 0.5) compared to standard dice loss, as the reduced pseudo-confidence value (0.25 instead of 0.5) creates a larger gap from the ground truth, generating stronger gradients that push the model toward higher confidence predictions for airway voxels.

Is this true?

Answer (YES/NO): YES